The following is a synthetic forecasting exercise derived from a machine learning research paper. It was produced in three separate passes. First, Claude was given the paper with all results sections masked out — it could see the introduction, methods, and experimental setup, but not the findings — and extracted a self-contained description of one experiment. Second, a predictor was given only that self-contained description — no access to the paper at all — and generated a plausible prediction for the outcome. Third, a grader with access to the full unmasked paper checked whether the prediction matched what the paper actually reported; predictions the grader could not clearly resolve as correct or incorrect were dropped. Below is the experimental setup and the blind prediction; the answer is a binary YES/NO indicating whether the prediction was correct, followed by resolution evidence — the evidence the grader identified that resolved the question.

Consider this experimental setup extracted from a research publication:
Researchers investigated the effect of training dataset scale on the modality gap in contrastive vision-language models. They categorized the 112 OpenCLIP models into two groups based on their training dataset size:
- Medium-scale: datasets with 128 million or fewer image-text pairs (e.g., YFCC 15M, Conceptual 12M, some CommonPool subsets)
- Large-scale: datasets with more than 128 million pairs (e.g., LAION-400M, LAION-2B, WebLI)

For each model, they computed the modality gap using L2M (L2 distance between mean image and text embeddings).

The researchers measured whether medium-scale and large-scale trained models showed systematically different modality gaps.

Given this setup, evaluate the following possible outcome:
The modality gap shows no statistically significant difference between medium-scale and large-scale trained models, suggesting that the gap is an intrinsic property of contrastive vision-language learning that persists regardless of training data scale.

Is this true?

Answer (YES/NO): NO